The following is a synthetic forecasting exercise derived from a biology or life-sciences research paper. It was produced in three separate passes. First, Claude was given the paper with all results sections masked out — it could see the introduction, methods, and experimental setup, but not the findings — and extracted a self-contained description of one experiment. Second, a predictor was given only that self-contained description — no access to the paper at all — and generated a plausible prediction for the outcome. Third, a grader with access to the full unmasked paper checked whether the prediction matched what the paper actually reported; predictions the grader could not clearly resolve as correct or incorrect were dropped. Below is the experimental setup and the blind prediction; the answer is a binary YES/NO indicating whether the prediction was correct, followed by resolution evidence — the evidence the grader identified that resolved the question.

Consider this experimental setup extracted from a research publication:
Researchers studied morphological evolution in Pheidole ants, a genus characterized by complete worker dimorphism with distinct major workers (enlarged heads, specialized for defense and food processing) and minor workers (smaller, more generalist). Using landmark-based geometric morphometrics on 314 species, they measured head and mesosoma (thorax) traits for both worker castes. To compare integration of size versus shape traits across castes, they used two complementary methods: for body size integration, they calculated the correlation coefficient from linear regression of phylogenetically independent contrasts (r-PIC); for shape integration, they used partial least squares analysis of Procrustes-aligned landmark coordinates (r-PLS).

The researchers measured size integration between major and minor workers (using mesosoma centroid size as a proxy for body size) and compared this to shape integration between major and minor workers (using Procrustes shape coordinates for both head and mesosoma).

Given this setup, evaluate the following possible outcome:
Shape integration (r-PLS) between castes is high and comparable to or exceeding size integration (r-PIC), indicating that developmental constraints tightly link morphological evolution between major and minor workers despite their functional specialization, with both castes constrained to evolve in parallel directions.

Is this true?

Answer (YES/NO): NO